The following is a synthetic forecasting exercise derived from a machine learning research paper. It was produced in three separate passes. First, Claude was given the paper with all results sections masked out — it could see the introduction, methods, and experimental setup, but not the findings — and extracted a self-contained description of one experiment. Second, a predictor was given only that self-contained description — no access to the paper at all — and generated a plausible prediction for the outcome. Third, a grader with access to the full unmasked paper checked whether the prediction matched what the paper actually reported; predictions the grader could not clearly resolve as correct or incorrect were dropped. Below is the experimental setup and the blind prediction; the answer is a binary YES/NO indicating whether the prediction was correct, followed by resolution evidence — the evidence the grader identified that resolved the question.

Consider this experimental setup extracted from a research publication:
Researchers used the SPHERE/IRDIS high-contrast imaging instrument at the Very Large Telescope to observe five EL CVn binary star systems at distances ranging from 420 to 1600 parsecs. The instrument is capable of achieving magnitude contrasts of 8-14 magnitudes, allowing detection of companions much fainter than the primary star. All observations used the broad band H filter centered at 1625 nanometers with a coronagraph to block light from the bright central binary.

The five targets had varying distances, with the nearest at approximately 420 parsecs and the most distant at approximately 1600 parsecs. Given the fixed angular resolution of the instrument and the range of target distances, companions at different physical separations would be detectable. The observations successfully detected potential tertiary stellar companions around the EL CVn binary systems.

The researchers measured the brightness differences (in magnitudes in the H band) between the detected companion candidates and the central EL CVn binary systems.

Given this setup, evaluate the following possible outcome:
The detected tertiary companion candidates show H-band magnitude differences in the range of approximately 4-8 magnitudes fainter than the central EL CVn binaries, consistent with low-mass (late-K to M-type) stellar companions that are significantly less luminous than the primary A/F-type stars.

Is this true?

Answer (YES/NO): NO